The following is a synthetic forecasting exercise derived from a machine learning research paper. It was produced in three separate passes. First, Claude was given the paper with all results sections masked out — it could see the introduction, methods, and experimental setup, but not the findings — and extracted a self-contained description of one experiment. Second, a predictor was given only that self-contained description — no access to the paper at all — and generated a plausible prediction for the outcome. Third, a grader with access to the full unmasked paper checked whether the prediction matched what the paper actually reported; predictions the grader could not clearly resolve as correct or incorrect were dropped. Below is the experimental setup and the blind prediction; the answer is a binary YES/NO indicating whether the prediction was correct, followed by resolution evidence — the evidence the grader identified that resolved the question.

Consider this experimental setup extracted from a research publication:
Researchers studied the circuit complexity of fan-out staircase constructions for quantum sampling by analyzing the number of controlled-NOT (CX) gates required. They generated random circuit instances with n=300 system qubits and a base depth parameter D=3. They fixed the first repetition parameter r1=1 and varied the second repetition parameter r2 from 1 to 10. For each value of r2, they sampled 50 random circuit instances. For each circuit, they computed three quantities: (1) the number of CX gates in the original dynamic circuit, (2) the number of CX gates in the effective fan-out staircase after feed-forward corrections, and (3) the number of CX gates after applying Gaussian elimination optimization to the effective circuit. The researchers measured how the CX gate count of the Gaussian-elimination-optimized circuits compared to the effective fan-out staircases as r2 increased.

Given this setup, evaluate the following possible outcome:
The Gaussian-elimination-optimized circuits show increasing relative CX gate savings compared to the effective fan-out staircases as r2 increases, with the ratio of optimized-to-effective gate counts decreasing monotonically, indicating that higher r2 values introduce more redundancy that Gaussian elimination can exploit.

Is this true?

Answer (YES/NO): NO